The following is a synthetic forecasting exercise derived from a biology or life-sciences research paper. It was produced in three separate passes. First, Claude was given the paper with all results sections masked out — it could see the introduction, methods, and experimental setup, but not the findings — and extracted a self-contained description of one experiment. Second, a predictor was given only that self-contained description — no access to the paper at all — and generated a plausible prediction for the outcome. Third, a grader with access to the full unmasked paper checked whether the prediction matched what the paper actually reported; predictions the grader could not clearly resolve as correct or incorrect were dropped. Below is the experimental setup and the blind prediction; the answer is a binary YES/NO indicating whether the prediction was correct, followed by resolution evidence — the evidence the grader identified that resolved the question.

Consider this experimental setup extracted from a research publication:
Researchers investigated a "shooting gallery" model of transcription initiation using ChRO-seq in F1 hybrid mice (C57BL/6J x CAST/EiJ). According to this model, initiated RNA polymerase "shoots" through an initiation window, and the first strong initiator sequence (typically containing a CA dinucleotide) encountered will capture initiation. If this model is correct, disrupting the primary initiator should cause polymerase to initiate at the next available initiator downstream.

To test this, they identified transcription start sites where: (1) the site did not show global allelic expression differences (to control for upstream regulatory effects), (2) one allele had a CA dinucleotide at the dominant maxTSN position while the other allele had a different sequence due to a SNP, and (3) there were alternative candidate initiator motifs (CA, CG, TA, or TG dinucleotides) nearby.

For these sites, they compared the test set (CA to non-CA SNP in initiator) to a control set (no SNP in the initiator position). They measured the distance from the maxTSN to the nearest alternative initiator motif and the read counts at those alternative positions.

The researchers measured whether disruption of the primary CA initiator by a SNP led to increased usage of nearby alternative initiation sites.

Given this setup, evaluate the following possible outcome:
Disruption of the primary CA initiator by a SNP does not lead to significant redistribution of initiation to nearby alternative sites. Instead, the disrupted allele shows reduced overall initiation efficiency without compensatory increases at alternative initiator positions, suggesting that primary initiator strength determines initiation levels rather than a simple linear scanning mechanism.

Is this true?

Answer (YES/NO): NO